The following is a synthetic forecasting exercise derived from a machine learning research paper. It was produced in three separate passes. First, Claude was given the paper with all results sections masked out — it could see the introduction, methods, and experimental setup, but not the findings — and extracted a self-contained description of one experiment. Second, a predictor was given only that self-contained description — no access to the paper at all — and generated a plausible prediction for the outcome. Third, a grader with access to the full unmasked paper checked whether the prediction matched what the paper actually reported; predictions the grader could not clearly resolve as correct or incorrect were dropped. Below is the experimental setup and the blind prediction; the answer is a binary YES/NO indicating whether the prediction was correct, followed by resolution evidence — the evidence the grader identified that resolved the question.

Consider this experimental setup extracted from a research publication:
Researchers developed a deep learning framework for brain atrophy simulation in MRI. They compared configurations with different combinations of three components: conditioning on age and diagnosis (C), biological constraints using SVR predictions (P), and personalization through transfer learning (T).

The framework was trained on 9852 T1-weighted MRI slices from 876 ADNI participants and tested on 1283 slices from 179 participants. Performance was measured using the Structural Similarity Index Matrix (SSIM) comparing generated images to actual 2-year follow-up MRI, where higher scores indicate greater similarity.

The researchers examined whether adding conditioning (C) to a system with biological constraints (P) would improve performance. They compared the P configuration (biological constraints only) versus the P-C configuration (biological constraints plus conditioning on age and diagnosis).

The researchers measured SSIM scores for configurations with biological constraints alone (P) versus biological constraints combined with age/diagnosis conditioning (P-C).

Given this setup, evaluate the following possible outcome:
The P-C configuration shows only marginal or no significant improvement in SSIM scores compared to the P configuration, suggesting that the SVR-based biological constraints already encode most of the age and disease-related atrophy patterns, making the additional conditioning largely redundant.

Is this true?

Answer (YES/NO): NO